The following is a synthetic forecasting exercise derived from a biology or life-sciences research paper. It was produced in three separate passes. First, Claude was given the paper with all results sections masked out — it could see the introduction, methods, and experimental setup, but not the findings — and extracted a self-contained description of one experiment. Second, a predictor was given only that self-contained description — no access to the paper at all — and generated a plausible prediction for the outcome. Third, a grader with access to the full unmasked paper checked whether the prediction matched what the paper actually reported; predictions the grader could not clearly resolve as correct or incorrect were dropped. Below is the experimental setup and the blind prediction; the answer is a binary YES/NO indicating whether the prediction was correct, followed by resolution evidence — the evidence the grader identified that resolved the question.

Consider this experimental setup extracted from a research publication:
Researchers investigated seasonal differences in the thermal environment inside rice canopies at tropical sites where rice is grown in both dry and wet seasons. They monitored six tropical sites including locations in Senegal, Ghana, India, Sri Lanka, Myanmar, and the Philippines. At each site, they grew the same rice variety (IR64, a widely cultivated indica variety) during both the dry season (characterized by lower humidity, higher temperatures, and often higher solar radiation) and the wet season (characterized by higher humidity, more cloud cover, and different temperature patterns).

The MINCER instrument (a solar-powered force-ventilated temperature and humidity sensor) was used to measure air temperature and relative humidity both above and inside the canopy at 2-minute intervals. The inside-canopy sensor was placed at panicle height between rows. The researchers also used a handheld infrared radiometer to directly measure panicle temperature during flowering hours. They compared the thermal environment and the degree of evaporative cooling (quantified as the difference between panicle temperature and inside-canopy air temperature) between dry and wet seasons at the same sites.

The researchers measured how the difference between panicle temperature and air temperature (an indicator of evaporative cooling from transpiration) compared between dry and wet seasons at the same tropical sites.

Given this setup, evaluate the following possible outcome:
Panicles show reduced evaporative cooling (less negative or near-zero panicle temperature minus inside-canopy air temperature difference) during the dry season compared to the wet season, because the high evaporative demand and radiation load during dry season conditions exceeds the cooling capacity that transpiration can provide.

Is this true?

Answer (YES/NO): NO